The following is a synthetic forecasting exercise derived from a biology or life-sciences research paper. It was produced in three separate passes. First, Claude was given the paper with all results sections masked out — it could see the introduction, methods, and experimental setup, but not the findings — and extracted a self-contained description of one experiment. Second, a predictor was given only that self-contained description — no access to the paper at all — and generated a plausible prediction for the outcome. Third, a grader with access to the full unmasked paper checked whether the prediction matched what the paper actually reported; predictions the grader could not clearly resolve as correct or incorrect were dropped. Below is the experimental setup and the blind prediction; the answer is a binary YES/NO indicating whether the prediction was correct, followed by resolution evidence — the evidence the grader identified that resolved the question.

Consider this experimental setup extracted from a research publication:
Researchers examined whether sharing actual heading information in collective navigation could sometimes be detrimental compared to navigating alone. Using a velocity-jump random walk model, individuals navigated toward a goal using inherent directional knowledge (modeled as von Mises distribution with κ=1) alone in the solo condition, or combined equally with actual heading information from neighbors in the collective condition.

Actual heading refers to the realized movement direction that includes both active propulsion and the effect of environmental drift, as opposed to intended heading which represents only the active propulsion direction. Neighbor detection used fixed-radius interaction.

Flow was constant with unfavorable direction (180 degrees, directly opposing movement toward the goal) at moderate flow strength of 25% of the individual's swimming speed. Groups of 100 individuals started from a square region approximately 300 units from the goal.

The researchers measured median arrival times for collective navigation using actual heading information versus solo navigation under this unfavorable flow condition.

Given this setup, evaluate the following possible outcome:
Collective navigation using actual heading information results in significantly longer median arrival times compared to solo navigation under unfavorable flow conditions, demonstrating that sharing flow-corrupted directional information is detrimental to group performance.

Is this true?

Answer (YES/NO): YES